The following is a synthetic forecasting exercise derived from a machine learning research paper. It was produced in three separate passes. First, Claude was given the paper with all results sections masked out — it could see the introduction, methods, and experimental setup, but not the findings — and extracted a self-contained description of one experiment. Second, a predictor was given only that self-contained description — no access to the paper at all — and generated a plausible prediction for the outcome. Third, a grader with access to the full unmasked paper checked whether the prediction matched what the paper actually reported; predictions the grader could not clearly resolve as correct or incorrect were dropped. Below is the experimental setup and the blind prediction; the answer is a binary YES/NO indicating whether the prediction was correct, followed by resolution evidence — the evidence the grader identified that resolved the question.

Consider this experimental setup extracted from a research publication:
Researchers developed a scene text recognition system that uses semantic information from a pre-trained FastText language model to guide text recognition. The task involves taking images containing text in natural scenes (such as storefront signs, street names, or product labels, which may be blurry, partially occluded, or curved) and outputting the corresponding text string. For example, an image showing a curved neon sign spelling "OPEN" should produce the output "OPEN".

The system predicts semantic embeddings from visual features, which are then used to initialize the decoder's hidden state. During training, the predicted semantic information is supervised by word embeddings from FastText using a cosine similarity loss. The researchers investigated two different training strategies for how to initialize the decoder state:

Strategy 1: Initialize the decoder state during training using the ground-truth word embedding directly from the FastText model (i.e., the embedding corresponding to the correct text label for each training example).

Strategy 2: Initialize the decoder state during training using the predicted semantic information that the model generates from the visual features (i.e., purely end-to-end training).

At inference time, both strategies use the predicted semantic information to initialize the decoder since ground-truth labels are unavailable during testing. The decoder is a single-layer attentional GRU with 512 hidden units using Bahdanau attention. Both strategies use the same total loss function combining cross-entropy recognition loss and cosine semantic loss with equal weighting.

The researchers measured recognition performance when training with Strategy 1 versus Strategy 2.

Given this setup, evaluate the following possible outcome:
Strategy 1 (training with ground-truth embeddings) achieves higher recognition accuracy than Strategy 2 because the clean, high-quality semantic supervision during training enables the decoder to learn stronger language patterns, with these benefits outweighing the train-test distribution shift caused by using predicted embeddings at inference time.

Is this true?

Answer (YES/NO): NO